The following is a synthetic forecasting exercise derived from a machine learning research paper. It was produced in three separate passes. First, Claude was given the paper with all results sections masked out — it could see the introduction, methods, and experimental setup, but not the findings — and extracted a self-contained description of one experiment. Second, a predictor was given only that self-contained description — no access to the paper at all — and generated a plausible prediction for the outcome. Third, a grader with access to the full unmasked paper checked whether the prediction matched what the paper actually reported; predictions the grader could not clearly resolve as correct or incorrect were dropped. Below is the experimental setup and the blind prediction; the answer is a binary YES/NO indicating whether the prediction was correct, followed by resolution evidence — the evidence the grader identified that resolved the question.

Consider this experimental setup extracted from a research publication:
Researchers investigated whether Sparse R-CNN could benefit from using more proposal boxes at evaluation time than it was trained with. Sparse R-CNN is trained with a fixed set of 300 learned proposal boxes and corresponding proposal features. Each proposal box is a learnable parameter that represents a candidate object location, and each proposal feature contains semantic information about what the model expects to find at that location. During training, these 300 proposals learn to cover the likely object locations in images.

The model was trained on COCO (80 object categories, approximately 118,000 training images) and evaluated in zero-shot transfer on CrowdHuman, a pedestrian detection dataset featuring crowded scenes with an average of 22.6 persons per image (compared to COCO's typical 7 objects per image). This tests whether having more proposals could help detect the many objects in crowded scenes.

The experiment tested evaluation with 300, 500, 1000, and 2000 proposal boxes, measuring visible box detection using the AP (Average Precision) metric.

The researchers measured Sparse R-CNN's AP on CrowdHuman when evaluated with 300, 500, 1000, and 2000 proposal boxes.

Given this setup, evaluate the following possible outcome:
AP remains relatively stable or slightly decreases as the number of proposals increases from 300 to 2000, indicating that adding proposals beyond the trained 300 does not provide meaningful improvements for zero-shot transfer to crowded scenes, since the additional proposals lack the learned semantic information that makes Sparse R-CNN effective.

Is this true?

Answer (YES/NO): YES